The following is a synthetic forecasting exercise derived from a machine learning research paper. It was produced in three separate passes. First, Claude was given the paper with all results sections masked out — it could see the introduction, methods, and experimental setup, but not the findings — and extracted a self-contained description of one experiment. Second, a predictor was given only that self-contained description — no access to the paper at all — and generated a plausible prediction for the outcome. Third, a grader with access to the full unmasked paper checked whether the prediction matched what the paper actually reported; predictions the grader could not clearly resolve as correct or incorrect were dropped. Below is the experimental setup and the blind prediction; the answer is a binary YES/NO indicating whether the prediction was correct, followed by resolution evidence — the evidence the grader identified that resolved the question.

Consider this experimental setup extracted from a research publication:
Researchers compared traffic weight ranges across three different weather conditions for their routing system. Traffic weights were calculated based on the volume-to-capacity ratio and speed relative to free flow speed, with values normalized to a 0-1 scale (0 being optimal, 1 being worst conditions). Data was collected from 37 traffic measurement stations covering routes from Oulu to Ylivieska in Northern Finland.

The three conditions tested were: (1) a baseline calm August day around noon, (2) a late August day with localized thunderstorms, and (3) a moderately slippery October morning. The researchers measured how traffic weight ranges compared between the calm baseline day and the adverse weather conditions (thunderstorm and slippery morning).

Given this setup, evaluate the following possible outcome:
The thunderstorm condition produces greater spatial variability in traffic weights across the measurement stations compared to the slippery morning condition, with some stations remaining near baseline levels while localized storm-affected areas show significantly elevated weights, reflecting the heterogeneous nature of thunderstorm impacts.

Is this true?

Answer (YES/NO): NO